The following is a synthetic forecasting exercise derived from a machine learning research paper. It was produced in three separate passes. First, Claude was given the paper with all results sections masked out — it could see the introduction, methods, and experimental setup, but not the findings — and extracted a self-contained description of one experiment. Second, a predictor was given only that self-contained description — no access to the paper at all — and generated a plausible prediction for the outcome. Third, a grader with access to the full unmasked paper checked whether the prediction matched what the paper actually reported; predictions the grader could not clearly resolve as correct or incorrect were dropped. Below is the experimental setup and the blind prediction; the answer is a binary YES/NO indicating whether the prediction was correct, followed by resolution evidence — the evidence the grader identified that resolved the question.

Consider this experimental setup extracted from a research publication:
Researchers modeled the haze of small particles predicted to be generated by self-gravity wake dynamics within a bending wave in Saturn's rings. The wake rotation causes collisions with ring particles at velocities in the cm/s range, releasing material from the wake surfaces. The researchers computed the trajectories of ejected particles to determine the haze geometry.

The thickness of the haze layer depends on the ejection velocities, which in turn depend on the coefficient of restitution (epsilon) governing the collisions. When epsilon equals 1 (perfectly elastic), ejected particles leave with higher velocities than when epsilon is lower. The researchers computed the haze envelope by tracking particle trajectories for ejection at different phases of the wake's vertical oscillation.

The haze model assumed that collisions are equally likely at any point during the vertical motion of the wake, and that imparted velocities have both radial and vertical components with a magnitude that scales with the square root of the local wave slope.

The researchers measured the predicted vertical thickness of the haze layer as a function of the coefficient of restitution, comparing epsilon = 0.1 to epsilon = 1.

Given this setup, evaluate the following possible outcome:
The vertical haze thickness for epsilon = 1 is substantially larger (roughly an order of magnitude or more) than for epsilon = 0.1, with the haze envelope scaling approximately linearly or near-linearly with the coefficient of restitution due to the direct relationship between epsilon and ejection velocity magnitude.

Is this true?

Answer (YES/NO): NO